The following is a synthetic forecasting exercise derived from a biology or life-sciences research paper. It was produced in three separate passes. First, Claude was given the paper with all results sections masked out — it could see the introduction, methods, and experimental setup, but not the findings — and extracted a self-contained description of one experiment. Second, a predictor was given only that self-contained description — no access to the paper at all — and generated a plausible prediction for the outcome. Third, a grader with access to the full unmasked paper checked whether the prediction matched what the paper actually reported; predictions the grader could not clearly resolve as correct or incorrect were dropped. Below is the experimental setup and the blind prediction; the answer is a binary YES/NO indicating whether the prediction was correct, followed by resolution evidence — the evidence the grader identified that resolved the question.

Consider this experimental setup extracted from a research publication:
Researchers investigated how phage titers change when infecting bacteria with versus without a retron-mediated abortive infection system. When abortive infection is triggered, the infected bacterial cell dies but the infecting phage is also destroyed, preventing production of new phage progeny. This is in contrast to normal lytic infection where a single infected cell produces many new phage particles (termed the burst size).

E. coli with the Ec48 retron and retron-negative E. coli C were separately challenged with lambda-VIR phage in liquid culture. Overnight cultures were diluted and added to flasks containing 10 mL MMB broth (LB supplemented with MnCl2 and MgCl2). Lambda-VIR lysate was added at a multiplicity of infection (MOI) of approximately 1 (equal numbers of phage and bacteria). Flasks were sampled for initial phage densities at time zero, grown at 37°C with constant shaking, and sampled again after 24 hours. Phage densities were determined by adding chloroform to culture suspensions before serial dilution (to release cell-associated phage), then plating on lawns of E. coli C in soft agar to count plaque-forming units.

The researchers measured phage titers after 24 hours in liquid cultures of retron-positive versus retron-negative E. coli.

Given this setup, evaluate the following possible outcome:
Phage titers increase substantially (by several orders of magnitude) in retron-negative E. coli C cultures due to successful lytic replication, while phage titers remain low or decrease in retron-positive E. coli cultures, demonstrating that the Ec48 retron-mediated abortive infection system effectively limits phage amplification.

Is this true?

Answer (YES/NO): YES